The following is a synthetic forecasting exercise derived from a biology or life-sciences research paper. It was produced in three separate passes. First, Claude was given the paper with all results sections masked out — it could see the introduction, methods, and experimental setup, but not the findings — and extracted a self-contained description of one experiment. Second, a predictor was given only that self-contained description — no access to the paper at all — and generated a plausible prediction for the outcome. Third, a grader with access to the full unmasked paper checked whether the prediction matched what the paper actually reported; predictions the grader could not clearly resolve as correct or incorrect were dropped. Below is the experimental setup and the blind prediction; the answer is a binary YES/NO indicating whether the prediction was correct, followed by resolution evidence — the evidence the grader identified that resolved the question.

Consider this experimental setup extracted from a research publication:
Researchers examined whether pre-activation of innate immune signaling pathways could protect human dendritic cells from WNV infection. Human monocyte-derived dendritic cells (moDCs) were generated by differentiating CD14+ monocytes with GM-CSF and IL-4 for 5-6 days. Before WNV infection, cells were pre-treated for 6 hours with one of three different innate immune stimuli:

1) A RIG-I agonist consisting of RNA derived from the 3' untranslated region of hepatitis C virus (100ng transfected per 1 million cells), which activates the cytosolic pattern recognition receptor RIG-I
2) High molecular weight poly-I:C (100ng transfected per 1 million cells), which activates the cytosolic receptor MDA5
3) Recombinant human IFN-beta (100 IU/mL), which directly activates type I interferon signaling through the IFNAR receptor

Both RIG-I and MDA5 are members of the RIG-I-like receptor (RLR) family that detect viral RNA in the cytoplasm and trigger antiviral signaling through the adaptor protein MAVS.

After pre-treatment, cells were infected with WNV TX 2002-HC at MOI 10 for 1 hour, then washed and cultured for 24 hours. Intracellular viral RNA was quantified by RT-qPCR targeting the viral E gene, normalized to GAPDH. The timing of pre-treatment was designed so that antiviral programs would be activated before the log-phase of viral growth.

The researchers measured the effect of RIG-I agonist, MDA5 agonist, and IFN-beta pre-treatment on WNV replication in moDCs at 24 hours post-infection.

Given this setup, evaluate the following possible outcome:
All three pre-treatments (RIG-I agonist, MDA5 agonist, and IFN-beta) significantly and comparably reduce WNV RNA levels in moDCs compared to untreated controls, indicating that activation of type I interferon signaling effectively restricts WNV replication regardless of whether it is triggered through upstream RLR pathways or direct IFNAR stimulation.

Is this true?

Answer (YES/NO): YES